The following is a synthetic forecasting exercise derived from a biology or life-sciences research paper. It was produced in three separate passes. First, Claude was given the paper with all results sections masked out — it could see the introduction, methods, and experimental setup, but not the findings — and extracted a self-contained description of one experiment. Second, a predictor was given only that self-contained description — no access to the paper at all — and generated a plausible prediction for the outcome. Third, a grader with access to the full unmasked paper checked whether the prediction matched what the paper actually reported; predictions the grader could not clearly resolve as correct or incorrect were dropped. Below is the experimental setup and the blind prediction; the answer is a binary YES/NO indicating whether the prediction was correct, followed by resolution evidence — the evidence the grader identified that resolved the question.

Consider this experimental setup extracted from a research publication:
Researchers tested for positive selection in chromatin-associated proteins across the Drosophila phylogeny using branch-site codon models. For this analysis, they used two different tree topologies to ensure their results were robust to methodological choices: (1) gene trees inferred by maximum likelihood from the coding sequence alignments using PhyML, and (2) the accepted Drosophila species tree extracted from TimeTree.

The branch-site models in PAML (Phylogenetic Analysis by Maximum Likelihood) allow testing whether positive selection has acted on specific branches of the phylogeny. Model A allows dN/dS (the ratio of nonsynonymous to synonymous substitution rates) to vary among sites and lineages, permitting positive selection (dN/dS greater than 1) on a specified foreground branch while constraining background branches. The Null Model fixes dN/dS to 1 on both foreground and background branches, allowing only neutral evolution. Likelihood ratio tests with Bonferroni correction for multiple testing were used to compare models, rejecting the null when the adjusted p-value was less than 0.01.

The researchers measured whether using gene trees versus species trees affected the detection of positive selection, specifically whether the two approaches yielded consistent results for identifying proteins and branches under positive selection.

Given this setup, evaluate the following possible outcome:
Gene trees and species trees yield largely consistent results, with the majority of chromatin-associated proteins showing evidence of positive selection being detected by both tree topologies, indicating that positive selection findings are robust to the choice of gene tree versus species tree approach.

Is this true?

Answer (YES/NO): YES